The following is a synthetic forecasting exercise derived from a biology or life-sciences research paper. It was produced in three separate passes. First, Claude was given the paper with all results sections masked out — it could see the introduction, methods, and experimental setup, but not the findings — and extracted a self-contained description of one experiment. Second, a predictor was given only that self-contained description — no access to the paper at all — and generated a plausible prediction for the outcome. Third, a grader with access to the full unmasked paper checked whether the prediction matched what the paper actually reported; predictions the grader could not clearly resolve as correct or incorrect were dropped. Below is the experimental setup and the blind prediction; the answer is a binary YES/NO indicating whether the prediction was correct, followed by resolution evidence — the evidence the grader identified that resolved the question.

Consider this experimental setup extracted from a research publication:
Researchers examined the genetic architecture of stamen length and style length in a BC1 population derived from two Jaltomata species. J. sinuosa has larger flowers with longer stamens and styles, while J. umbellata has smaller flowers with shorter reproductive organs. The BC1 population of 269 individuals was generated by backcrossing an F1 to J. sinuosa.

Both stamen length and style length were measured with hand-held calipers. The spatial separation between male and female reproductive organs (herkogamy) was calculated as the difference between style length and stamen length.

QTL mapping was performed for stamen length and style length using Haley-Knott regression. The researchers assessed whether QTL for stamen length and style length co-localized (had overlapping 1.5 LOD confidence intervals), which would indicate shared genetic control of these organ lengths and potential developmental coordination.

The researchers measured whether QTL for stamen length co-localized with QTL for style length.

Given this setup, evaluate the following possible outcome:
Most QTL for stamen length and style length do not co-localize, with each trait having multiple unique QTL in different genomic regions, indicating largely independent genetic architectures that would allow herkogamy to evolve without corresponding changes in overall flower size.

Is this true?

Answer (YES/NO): NO